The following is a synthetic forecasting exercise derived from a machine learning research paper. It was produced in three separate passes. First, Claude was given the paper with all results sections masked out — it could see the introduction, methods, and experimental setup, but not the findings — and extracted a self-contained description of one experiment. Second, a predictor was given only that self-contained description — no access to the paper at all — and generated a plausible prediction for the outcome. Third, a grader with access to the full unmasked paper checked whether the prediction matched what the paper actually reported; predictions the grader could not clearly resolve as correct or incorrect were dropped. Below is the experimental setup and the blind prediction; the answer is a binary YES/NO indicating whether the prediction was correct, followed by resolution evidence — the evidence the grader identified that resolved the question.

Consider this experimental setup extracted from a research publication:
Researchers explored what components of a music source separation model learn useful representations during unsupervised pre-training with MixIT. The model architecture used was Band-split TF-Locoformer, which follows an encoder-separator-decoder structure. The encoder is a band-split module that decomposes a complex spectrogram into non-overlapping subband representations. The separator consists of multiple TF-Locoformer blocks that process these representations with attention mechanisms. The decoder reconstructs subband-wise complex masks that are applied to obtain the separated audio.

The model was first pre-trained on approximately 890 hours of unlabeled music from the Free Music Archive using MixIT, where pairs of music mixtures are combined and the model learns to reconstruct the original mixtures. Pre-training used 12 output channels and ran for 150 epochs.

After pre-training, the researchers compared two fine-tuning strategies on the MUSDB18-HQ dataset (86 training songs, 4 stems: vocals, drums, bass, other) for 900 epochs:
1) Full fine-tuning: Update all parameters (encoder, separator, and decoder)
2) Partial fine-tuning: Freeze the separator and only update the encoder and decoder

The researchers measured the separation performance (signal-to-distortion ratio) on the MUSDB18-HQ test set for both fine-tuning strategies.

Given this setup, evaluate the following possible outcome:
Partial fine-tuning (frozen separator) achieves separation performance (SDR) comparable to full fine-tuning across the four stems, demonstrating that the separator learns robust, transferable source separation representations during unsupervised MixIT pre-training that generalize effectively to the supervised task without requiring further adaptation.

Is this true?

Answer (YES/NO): NO